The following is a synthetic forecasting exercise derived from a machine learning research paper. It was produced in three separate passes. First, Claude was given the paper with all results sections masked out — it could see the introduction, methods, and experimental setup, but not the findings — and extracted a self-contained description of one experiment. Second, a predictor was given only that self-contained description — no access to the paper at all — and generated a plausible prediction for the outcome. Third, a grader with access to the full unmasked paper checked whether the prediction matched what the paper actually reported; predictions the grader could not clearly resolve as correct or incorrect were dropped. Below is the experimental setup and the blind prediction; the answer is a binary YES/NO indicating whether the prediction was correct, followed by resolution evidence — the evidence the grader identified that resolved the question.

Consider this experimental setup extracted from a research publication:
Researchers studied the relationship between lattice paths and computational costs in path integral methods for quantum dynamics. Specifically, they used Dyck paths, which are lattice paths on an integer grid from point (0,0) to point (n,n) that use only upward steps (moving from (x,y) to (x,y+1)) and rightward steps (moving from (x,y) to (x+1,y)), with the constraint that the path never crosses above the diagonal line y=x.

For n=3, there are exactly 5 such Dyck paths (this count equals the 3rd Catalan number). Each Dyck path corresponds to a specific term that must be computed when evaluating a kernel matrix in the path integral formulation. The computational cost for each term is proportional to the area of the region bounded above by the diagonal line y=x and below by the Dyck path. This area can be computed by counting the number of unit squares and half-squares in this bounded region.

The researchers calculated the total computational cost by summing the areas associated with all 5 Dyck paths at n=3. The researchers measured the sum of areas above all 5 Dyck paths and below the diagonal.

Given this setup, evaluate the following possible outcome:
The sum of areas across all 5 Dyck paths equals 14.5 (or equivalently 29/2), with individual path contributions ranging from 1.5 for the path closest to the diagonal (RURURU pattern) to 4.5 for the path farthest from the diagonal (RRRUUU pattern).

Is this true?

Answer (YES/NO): NO